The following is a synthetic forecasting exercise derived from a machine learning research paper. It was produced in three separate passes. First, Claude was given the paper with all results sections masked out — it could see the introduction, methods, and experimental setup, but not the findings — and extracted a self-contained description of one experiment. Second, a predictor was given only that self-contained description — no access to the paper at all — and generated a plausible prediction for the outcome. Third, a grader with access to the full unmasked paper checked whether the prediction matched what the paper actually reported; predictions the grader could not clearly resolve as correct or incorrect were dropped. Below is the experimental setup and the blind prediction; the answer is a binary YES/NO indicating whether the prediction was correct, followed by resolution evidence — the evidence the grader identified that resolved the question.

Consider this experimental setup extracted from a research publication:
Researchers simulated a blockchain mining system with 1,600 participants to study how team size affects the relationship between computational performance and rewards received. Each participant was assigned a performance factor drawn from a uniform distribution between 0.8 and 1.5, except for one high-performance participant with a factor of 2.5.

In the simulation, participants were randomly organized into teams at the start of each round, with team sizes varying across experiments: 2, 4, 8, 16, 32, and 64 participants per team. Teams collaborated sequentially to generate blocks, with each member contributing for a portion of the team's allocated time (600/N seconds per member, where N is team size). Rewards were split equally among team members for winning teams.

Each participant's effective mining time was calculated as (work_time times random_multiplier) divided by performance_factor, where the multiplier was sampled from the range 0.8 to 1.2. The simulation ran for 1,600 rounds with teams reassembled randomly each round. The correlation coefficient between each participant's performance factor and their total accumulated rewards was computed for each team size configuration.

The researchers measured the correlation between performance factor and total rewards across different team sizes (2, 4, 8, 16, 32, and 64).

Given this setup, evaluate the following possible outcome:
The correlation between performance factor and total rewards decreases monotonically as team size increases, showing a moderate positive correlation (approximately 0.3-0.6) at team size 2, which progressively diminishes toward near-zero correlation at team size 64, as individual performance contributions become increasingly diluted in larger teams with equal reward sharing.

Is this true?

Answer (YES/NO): NO